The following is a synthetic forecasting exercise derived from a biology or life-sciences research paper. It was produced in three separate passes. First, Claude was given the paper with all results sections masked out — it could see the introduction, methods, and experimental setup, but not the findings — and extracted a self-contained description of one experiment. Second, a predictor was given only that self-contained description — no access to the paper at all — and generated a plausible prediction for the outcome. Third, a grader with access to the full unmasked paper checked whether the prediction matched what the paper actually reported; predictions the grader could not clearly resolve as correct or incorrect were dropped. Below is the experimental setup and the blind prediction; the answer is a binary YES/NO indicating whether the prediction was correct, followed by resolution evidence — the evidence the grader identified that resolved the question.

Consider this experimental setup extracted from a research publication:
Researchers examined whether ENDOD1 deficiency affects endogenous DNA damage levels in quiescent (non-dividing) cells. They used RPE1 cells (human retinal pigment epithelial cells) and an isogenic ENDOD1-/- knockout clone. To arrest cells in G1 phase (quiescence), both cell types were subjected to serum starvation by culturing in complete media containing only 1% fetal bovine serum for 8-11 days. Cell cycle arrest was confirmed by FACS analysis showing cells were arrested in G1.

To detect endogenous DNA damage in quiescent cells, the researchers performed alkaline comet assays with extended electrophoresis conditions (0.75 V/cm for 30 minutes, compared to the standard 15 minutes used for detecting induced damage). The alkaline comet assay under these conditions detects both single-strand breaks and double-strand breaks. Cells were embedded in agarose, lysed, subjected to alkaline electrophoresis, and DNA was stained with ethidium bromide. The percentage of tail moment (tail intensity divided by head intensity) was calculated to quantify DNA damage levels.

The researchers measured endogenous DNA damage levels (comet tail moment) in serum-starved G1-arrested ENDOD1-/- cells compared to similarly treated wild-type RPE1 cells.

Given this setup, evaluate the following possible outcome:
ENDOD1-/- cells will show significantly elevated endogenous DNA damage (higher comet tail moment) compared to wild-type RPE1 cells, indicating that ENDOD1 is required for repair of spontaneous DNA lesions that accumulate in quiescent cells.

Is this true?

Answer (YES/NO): NO